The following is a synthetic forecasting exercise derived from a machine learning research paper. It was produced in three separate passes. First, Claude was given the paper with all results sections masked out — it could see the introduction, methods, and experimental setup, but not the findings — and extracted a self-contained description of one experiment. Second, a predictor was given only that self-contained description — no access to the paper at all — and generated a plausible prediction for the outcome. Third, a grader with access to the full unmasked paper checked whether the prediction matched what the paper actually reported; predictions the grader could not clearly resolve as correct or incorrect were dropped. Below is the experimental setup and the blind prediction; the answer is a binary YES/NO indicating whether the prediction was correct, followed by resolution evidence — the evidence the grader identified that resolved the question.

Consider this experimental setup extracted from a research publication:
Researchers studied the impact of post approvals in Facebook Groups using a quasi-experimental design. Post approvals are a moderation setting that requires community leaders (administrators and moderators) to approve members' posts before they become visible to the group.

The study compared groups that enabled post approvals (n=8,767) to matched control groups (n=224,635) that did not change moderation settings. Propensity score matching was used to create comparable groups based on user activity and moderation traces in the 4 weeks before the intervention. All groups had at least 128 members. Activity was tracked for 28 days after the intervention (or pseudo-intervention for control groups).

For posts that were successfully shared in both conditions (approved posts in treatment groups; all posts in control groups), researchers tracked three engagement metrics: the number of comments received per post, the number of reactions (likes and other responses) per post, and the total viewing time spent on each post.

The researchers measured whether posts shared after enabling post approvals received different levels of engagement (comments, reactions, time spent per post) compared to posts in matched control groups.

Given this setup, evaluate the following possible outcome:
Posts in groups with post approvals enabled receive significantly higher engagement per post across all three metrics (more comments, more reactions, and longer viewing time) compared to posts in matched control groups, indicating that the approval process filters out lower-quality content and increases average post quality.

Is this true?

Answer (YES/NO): YES